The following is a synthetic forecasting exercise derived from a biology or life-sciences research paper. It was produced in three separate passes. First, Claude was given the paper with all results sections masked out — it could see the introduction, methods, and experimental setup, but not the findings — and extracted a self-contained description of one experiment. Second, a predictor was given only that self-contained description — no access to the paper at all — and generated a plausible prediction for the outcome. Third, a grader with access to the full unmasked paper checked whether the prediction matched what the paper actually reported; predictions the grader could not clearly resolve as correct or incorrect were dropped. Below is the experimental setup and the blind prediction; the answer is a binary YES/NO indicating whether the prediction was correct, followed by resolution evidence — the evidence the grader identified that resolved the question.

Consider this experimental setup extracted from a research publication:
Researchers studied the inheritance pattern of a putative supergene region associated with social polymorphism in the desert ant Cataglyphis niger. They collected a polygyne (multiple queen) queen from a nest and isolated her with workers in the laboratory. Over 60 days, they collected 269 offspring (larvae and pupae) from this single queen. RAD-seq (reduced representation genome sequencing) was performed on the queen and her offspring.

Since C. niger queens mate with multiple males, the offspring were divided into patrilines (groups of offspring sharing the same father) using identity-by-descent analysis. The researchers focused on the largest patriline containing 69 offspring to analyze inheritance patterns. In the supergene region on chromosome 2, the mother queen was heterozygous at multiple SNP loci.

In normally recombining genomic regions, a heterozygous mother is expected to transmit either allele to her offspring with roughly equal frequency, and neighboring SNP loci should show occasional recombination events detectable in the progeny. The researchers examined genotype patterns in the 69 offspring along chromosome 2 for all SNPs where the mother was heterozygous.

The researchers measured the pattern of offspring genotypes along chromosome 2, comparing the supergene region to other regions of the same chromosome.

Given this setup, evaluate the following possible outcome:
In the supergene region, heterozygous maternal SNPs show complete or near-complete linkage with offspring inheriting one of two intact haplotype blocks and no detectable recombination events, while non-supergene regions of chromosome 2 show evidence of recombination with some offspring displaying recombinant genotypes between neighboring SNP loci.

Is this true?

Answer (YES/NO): YES